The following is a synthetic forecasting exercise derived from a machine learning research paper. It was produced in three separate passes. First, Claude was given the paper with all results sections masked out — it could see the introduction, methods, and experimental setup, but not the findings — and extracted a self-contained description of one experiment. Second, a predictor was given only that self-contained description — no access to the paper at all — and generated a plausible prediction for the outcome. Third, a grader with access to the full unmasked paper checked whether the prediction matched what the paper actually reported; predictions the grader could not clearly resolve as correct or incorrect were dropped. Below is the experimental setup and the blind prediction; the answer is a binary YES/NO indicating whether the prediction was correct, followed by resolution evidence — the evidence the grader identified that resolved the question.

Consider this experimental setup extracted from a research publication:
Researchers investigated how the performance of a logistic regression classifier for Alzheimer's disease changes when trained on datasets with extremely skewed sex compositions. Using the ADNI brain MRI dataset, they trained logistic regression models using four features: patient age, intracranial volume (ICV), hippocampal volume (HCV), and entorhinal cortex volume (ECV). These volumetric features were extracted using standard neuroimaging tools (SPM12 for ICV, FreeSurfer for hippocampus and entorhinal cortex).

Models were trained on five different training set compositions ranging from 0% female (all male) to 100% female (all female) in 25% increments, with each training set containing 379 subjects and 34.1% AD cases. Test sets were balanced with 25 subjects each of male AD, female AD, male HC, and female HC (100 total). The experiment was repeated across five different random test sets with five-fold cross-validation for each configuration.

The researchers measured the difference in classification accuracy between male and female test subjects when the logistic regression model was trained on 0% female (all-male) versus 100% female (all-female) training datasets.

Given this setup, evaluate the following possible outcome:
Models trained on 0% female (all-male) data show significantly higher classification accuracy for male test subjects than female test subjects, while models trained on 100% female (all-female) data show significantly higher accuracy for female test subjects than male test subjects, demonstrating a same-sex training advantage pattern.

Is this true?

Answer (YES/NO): NO